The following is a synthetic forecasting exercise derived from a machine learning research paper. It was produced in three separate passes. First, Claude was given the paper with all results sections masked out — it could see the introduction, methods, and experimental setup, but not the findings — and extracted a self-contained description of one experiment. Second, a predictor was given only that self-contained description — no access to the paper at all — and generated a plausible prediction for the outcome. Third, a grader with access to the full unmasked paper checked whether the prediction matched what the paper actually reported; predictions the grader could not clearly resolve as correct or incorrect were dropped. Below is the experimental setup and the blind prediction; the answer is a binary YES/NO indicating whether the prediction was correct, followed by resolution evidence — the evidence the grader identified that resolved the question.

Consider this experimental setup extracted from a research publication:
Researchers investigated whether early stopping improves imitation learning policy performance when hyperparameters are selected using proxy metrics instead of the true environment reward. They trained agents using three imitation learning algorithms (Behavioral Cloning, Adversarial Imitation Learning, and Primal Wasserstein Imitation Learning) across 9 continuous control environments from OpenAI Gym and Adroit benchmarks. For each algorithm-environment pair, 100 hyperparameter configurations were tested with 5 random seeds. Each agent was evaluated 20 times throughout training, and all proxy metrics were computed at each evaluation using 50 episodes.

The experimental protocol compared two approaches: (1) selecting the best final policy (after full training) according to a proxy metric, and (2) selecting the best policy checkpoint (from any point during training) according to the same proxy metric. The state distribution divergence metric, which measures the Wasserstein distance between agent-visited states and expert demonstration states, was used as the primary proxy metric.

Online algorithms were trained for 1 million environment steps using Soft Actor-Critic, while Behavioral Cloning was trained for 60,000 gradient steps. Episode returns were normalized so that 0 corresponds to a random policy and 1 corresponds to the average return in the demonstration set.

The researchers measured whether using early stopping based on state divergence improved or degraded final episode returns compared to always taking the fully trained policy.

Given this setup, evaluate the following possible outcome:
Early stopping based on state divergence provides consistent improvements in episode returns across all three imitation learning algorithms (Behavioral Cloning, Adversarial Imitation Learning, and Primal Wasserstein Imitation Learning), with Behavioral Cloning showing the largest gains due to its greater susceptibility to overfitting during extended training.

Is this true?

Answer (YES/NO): NO